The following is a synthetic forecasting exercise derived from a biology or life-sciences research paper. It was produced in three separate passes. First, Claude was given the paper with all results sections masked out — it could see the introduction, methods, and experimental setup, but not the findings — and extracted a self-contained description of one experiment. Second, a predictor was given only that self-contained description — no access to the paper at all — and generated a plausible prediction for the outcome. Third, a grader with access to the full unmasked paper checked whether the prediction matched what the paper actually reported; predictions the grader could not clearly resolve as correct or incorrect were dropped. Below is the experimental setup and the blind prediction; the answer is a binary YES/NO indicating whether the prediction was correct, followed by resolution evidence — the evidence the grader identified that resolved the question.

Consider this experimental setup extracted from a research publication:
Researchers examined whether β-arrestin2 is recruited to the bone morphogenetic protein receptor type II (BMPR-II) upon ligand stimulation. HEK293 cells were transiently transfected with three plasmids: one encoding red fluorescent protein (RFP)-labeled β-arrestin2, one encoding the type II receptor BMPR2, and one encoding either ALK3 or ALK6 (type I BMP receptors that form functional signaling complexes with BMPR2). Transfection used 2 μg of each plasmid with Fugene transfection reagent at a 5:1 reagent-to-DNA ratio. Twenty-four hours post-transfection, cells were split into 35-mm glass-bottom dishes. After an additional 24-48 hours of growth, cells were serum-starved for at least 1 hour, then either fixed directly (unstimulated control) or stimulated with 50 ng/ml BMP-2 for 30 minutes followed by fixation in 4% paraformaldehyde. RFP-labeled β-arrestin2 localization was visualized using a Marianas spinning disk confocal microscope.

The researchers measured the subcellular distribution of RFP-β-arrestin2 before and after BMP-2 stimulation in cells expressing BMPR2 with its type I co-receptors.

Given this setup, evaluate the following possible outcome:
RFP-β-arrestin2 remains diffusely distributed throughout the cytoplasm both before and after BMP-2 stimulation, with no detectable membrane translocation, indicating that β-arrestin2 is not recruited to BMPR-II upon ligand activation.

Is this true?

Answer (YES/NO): NO